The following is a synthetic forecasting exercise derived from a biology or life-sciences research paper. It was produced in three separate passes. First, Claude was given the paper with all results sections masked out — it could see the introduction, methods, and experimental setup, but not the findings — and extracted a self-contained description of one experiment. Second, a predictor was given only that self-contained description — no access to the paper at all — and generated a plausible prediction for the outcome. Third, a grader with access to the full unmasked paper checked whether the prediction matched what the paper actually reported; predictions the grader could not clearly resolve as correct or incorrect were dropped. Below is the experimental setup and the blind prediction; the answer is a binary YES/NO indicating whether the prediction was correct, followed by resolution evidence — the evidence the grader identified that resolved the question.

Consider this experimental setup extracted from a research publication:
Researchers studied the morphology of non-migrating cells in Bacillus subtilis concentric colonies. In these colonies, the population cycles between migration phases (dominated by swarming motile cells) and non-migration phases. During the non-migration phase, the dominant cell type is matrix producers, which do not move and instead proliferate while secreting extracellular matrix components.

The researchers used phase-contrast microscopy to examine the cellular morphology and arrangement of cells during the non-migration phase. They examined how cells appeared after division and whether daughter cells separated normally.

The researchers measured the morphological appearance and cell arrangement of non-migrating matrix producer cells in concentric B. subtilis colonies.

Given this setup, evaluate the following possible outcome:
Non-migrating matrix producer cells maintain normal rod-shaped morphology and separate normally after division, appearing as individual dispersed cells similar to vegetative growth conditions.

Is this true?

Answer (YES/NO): NO